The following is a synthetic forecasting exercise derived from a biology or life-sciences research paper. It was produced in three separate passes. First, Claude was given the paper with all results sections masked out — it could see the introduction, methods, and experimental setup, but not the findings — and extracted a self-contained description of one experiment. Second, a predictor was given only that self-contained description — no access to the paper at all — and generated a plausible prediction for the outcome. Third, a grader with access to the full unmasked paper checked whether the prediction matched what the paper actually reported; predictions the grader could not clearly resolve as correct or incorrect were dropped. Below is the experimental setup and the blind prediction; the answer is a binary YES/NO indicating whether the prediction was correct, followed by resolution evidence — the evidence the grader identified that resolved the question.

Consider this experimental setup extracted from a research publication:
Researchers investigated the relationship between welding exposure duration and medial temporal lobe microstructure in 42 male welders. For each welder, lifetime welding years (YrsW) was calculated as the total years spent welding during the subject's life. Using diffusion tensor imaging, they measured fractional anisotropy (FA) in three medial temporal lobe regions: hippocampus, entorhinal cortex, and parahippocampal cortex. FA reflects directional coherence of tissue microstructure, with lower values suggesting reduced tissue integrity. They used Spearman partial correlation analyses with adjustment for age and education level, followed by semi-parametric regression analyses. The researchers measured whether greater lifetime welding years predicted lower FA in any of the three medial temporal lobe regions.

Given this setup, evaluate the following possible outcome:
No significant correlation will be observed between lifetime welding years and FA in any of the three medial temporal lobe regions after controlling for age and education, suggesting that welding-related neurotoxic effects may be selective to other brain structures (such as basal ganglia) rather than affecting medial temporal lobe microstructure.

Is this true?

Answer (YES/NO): NO